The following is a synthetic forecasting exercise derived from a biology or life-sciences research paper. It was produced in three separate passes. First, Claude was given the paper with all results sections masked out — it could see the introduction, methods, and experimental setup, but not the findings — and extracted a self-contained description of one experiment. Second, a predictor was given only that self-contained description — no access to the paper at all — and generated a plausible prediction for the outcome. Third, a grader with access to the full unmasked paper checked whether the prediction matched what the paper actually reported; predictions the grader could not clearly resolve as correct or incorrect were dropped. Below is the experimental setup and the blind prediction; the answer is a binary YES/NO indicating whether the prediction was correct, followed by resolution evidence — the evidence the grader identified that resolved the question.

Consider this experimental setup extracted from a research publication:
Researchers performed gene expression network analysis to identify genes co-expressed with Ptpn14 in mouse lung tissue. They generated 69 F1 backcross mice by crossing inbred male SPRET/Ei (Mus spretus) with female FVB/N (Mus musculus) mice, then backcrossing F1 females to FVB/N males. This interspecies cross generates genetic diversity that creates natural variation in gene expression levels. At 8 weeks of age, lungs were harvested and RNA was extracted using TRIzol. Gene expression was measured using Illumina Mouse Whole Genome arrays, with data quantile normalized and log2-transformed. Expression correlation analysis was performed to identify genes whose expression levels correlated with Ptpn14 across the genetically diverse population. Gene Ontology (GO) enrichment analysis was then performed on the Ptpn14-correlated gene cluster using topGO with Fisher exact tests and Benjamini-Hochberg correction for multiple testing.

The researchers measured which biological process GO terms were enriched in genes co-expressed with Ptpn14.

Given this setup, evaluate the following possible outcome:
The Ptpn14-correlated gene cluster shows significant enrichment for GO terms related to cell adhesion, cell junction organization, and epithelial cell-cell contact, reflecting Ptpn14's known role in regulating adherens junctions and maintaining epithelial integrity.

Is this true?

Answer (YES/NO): NO